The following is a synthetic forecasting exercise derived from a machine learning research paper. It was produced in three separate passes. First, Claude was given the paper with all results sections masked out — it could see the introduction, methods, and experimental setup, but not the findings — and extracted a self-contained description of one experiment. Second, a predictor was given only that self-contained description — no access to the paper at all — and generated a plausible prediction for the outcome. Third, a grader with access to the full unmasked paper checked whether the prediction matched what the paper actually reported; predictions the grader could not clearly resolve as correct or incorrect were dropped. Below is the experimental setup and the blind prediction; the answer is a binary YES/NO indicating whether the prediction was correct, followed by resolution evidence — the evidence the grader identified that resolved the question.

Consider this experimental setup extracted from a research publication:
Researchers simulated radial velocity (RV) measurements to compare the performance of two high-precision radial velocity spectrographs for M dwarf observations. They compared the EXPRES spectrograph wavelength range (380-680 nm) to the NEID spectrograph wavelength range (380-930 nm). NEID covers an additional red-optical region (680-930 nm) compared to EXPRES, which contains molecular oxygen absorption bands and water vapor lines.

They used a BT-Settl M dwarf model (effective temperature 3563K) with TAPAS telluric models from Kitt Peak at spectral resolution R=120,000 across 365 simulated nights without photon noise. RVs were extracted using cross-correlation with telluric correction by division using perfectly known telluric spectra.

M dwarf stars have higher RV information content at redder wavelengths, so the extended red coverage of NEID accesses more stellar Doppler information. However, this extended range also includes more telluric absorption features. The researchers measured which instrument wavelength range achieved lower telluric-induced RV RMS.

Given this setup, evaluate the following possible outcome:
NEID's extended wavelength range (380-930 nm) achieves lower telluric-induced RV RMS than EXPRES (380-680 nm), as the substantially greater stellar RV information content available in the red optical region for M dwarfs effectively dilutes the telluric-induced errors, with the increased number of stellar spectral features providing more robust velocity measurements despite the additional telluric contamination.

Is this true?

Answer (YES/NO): NO